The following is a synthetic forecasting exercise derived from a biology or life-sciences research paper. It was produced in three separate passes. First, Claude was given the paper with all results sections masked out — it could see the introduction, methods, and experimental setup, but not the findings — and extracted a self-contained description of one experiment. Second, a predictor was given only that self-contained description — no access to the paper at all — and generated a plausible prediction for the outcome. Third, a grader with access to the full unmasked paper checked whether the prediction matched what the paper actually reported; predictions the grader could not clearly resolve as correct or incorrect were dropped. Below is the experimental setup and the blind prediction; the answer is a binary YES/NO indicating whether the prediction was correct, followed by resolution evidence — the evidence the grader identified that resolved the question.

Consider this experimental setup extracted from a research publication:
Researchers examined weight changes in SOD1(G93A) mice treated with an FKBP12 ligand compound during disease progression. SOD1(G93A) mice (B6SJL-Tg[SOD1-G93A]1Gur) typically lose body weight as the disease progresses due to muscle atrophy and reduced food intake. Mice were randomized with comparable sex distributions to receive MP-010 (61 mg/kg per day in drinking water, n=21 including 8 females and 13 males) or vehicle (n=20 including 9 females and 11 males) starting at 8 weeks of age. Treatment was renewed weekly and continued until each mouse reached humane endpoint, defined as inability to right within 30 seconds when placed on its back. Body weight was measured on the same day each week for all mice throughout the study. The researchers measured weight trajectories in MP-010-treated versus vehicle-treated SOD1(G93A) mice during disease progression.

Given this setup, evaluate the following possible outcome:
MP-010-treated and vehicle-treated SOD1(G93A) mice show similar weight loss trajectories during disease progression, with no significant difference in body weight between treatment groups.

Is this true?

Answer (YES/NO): NO